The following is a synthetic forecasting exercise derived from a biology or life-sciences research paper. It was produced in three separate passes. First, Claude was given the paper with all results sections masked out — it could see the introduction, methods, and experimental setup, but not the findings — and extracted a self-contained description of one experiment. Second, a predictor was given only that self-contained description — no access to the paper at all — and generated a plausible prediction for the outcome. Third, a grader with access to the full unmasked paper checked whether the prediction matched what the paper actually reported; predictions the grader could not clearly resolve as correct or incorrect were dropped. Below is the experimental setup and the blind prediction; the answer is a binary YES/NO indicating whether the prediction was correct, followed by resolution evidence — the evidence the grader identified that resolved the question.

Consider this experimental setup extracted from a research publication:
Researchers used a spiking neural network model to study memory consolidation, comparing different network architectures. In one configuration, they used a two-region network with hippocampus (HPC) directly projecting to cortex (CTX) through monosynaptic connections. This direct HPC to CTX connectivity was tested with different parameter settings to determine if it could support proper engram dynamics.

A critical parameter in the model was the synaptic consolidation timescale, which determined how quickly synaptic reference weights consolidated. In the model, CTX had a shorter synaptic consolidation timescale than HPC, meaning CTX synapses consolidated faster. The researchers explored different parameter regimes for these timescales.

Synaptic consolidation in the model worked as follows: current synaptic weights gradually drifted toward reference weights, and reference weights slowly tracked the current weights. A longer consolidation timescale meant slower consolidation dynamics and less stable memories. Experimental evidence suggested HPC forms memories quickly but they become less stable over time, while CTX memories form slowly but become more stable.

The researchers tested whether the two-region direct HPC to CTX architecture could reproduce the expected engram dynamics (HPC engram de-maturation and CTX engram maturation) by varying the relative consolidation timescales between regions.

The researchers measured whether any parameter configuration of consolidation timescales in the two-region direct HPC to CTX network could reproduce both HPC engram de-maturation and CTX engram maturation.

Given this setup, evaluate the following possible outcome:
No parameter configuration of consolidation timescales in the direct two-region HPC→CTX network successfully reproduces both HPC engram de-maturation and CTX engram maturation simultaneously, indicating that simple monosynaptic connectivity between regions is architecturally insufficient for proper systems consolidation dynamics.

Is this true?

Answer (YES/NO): NO